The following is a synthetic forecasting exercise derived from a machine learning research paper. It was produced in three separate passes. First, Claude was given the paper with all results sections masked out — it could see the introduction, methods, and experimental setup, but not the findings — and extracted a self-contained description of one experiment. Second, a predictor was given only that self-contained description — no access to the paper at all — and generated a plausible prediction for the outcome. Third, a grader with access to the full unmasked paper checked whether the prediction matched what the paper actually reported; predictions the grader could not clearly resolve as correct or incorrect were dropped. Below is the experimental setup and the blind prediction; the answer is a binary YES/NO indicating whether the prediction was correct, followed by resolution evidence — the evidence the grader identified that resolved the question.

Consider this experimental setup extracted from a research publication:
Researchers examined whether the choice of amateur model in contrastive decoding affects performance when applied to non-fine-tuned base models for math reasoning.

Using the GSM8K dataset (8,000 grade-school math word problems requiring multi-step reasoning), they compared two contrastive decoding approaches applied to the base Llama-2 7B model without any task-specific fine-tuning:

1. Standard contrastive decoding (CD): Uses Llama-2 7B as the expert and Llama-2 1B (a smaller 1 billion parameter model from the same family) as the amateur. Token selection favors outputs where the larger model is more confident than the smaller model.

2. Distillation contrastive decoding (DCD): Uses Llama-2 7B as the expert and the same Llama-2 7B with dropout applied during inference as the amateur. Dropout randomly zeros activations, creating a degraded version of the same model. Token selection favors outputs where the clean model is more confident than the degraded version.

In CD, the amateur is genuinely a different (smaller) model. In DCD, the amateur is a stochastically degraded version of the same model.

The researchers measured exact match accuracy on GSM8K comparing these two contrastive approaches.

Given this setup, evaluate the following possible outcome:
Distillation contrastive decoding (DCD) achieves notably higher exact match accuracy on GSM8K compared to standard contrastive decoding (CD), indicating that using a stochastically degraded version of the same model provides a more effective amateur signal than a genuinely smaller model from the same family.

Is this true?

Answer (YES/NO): YES